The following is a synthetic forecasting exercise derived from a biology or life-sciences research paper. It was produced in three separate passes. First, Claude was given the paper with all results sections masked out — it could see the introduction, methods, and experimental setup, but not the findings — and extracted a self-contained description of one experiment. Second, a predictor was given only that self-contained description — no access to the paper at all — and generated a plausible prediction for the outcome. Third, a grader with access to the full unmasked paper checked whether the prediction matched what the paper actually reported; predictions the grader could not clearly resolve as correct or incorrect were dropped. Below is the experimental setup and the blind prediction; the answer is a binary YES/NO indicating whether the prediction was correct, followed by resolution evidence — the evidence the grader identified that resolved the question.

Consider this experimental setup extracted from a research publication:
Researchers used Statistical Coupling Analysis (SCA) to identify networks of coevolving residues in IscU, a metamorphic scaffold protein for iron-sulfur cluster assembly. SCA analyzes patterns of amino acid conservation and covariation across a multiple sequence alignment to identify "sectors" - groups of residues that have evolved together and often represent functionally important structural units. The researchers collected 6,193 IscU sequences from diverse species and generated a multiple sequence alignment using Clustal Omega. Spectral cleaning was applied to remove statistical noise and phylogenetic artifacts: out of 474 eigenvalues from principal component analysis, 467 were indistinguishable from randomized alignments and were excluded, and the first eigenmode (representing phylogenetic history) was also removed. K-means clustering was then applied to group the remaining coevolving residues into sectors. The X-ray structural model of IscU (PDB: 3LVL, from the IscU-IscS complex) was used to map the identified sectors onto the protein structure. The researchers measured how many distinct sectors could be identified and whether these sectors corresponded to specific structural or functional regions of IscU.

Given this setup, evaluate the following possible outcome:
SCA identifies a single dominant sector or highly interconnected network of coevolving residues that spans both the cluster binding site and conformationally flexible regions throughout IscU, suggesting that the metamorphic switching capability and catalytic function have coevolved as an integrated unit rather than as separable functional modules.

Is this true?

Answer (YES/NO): NO